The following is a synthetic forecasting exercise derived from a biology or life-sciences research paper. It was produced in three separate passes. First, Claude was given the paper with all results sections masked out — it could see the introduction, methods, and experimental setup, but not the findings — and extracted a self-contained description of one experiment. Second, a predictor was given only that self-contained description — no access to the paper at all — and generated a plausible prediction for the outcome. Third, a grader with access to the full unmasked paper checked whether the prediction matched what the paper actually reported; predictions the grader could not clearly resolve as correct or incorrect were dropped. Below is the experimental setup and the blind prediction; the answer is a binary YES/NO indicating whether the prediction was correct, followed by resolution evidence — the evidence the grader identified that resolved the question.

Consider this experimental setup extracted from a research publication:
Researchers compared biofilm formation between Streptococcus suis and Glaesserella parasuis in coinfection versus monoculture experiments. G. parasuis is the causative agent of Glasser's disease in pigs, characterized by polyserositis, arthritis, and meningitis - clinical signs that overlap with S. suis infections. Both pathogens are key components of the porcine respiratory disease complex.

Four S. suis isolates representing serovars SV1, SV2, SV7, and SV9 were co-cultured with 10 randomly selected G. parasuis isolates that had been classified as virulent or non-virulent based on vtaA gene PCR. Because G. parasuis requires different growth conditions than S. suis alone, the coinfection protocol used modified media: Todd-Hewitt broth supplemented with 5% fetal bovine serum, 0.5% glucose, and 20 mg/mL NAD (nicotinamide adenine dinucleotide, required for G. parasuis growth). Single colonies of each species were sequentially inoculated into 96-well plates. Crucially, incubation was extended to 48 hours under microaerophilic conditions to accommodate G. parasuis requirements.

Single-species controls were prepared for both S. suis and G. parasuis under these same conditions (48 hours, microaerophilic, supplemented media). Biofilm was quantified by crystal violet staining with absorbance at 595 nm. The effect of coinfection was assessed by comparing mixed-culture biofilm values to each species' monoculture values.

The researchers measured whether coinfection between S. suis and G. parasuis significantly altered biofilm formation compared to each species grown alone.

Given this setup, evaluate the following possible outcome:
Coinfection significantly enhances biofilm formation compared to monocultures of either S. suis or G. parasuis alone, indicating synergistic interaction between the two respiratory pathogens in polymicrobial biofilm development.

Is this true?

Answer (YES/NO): NO